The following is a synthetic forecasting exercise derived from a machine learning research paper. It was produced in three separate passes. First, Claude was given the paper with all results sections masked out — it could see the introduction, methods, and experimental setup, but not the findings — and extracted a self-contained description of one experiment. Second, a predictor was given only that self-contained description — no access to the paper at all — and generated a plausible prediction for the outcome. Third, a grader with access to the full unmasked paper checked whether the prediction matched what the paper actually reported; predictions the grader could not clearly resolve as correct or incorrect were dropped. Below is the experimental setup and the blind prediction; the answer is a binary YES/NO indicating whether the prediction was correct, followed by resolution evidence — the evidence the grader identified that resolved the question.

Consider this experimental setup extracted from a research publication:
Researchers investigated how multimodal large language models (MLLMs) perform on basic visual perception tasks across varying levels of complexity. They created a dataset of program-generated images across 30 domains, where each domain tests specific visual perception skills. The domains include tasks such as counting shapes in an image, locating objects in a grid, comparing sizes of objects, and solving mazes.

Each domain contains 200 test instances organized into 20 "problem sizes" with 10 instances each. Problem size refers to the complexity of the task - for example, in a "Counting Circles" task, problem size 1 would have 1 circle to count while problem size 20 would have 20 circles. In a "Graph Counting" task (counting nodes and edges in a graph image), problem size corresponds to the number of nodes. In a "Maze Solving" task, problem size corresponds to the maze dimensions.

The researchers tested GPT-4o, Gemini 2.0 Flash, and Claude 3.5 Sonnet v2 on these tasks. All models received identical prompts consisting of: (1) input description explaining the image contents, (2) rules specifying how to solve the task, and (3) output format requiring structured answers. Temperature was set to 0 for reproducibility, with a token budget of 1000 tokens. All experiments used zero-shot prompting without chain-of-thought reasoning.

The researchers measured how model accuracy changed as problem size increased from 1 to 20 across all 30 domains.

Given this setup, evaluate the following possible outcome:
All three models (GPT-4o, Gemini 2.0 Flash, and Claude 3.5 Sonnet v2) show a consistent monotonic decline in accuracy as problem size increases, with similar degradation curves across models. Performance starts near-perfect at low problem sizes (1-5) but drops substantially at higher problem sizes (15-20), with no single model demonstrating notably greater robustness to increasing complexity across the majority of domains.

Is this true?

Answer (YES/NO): YES